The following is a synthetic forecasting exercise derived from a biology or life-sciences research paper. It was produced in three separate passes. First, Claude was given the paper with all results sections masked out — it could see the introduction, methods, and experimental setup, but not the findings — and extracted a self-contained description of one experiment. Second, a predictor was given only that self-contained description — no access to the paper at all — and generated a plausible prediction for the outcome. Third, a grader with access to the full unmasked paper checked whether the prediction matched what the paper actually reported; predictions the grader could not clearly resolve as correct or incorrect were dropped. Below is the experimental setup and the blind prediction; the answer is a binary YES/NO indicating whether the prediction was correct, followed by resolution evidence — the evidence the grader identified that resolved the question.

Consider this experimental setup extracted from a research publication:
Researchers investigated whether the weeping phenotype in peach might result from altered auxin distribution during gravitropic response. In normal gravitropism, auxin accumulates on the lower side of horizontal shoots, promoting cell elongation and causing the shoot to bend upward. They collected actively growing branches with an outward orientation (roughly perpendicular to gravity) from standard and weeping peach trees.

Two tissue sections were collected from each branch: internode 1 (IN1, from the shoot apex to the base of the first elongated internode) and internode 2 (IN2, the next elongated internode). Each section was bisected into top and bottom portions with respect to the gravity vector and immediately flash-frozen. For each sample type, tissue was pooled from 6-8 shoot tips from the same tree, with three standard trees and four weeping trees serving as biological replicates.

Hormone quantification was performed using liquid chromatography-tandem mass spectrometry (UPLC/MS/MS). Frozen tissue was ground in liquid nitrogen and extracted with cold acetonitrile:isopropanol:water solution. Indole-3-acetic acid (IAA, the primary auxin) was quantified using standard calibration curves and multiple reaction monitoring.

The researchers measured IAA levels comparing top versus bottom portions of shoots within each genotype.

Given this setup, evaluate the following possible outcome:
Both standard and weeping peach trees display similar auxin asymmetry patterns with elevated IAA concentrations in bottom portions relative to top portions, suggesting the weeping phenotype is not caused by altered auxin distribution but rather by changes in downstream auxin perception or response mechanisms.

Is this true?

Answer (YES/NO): NO